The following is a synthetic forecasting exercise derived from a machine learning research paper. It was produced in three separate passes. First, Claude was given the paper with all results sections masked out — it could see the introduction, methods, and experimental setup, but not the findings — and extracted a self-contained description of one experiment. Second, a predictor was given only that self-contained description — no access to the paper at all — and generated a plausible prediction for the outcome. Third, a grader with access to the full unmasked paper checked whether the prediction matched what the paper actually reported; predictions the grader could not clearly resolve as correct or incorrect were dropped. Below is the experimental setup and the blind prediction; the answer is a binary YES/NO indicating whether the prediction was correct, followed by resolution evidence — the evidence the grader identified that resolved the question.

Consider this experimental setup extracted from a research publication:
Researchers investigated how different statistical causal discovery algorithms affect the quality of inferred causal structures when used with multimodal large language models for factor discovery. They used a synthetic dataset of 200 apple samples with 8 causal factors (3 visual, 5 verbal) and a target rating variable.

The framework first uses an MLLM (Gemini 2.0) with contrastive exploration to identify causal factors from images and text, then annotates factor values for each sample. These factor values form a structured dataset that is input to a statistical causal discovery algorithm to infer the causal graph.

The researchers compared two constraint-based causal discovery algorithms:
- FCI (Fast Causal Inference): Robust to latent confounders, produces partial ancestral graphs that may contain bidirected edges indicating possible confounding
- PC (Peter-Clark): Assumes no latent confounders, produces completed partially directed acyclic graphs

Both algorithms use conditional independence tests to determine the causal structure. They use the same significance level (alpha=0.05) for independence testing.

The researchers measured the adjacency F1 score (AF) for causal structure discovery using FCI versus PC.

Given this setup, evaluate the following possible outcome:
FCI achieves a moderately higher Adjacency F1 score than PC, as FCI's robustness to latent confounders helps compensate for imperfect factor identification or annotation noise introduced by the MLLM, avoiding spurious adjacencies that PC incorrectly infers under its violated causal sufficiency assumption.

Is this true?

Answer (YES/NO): NO